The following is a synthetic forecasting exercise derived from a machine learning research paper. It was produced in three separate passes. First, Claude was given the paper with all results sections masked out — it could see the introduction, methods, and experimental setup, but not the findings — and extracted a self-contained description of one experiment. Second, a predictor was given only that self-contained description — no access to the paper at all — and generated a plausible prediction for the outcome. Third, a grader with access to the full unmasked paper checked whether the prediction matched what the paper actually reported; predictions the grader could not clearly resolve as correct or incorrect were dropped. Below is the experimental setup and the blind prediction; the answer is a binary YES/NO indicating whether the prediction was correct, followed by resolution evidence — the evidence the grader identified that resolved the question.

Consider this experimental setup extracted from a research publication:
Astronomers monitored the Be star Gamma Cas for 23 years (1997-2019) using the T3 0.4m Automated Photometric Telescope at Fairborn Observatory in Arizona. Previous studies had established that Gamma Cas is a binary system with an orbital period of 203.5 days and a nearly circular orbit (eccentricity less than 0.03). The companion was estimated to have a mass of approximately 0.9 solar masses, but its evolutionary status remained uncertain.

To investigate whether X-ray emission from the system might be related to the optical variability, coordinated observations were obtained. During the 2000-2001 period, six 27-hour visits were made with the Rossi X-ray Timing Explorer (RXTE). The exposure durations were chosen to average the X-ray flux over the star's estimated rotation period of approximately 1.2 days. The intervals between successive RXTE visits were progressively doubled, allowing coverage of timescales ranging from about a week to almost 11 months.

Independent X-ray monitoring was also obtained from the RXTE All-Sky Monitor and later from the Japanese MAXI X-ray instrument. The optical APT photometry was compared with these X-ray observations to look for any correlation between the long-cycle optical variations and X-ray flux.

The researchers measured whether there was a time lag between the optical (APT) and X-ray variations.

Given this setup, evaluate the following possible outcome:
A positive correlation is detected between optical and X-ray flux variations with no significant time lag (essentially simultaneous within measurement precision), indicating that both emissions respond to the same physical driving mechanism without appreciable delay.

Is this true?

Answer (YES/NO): YES